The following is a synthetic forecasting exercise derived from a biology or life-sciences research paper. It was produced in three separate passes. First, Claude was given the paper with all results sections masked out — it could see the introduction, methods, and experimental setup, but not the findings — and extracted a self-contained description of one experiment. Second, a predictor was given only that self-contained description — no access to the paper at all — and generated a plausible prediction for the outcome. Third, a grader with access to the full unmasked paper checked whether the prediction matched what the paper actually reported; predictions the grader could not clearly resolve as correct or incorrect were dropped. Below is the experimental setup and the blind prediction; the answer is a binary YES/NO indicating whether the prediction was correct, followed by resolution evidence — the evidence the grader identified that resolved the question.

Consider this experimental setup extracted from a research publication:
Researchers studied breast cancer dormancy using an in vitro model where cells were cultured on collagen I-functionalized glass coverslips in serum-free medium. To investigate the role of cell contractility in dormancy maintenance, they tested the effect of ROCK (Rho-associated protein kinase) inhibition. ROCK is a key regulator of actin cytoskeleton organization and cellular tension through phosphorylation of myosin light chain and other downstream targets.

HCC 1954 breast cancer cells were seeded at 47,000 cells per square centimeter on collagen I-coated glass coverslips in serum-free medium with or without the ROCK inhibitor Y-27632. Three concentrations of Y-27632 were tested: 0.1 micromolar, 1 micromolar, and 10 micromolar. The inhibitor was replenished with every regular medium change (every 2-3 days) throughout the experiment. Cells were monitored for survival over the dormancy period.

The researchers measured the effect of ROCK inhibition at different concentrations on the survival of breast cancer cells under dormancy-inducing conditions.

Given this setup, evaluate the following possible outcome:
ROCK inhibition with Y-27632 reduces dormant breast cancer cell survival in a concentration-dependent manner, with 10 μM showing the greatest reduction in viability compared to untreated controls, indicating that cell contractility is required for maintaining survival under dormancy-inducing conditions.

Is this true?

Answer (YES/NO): YES